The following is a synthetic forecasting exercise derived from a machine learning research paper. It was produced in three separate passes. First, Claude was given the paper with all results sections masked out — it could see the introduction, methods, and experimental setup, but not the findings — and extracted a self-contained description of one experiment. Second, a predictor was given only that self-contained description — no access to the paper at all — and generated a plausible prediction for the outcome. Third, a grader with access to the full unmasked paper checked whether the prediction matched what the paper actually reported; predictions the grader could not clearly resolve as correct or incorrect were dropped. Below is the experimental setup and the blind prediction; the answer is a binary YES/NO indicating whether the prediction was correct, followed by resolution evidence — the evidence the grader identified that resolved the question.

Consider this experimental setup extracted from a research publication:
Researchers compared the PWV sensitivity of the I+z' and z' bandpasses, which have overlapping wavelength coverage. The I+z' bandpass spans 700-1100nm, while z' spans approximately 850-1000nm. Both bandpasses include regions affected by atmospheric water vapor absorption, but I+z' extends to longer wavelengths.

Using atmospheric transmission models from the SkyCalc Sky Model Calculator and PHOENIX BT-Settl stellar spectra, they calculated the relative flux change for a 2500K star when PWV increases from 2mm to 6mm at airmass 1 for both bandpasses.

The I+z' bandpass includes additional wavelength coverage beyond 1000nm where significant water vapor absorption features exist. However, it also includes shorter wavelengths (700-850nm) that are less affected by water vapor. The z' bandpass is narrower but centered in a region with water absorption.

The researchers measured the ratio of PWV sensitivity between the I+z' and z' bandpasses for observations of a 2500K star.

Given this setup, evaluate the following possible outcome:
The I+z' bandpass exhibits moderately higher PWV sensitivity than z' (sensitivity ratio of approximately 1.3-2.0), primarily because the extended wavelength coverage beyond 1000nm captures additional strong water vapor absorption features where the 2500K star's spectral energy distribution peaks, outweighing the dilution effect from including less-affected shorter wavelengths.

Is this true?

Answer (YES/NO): YES